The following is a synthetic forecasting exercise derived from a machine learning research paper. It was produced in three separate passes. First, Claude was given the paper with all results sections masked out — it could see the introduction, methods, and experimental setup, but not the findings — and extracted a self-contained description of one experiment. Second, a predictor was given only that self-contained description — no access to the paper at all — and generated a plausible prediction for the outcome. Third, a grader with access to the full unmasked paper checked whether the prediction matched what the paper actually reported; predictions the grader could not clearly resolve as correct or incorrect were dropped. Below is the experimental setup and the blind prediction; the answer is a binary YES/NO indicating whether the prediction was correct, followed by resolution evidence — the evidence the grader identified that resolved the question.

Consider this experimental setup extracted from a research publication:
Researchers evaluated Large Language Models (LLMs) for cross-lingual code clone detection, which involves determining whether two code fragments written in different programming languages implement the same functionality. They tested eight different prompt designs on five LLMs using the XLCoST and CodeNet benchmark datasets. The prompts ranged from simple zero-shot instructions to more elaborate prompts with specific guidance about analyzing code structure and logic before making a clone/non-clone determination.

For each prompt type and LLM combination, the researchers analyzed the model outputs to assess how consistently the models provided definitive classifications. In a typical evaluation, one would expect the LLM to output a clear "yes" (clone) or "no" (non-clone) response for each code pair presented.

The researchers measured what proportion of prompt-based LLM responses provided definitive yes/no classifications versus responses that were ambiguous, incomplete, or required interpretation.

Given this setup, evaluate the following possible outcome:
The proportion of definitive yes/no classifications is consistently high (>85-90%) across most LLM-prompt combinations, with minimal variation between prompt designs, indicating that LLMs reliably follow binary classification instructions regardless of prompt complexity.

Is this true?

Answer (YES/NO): NO